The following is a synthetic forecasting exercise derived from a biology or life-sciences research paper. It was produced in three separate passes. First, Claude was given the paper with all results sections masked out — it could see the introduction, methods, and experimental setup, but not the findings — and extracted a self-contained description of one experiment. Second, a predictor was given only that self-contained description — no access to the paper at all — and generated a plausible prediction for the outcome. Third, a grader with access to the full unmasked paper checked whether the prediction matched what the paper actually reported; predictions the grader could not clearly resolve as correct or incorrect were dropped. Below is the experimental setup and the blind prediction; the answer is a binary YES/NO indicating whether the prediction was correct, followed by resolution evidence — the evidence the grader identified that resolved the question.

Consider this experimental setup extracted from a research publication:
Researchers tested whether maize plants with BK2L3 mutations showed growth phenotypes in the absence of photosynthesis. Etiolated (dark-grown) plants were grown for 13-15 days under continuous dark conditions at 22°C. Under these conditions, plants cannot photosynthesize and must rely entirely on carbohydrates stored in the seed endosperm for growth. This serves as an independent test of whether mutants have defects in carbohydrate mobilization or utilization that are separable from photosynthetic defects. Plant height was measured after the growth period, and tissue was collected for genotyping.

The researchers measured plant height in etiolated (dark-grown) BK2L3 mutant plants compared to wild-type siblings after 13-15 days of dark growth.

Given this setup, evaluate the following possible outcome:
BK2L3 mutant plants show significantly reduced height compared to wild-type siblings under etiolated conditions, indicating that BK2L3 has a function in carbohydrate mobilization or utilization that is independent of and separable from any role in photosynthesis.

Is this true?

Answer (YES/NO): NO